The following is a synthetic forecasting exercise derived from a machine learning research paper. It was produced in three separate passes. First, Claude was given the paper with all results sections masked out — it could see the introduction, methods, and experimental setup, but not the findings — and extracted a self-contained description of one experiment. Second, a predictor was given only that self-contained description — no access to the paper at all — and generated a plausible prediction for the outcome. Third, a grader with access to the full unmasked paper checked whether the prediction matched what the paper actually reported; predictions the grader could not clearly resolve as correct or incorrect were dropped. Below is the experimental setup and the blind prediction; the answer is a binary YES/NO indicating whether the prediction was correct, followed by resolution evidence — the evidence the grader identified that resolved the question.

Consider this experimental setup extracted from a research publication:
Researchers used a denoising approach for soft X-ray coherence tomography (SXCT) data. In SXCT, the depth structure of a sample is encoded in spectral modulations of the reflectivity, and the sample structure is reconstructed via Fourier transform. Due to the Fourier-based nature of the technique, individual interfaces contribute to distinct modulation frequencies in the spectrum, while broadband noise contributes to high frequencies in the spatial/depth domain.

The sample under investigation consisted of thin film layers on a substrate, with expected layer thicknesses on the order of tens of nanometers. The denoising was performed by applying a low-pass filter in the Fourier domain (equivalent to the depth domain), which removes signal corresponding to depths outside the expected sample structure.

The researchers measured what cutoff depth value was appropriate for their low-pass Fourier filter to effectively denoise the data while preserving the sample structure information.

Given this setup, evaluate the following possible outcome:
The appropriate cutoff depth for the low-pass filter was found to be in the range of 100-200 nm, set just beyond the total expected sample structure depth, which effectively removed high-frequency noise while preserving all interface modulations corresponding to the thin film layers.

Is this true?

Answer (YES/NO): YES